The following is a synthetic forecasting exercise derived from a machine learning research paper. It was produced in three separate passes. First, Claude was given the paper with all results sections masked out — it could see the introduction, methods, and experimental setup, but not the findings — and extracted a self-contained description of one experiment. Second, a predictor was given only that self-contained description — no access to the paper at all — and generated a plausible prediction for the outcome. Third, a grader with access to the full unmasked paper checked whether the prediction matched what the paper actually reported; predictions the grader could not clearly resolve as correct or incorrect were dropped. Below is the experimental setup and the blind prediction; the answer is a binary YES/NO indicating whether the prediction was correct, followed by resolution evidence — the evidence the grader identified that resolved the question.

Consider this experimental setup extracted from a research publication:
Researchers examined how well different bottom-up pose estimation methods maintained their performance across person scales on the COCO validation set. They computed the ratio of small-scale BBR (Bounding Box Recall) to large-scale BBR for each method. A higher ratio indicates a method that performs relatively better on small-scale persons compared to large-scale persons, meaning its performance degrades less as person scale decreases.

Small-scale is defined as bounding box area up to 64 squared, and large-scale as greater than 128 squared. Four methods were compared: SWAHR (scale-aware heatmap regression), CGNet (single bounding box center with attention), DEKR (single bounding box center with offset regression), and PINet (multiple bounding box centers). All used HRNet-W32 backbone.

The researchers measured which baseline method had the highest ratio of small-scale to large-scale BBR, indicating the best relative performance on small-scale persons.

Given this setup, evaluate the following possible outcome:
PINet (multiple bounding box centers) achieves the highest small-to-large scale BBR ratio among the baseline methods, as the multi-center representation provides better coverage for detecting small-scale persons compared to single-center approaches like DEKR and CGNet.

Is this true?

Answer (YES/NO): YES